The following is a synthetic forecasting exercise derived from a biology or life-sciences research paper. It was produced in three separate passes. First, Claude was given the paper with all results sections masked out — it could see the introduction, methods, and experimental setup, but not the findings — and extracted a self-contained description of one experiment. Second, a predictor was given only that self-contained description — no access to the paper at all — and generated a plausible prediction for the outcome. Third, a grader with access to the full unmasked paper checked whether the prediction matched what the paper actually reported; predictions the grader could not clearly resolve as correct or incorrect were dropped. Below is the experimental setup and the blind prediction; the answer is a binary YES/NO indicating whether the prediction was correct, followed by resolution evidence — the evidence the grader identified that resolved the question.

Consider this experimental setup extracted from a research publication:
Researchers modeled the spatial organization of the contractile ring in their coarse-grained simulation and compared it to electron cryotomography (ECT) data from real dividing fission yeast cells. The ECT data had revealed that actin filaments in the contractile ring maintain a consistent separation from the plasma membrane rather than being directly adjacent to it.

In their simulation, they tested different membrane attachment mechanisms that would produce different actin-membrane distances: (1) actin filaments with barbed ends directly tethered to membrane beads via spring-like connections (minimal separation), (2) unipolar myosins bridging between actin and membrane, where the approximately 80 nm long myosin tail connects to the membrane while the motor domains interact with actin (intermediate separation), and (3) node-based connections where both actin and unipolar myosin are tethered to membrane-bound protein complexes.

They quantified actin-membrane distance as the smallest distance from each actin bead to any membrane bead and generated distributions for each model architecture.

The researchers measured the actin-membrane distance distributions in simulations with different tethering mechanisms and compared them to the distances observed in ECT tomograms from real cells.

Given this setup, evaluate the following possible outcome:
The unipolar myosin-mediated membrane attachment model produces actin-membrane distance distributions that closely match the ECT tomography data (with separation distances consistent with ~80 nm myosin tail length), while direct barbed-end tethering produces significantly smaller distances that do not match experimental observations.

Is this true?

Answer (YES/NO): NO